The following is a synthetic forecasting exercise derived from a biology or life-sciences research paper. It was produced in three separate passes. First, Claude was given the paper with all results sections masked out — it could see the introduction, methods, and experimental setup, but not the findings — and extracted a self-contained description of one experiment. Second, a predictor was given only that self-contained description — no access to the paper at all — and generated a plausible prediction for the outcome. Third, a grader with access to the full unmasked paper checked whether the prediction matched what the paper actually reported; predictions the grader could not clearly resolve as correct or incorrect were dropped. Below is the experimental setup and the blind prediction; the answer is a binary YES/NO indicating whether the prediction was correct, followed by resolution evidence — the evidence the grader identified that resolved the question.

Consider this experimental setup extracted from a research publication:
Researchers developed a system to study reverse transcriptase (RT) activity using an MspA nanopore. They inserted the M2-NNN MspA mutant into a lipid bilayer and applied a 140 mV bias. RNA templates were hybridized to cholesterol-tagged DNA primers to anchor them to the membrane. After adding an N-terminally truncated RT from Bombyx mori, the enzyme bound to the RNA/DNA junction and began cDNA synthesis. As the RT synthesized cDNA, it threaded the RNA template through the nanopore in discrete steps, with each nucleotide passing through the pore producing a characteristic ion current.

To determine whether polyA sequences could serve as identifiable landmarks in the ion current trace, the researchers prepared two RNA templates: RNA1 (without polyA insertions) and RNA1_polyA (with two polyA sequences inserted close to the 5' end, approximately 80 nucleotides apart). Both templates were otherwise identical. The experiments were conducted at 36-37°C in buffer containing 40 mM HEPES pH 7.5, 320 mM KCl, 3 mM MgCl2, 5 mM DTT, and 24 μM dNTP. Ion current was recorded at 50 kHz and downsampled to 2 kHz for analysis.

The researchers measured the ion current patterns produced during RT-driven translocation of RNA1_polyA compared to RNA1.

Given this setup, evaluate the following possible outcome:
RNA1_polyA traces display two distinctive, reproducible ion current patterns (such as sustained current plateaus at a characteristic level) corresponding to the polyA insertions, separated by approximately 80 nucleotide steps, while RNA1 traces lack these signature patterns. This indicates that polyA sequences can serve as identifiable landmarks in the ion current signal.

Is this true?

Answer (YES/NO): YES